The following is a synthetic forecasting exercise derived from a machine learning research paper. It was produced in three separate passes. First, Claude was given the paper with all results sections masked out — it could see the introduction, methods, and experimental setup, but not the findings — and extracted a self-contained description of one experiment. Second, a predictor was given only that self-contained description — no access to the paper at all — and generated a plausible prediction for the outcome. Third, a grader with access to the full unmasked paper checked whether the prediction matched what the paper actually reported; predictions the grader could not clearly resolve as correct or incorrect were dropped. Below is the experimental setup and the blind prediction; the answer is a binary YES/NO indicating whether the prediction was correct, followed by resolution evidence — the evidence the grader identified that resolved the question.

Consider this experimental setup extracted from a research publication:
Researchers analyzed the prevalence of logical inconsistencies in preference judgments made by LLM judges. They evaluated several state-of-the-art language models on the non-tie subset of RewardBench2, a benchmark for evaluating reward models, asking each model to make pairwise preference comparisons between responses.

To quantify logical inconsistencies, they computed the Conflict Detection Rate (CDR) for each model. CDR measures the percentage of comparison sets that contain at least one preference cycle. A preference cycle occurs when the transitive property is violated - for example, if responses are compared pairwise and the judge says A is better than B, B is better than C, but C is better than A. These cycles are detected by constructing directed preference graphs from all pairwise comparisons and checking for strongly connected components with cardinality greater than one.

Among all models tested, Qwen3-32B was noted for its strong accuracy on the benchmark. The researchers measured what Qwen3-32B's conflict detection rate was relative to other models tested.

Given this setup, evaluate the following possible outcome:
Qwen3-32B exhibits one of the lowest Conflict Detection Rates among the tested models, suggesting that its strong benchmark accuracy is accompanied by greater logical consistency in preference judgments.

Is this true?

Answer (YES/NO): NO